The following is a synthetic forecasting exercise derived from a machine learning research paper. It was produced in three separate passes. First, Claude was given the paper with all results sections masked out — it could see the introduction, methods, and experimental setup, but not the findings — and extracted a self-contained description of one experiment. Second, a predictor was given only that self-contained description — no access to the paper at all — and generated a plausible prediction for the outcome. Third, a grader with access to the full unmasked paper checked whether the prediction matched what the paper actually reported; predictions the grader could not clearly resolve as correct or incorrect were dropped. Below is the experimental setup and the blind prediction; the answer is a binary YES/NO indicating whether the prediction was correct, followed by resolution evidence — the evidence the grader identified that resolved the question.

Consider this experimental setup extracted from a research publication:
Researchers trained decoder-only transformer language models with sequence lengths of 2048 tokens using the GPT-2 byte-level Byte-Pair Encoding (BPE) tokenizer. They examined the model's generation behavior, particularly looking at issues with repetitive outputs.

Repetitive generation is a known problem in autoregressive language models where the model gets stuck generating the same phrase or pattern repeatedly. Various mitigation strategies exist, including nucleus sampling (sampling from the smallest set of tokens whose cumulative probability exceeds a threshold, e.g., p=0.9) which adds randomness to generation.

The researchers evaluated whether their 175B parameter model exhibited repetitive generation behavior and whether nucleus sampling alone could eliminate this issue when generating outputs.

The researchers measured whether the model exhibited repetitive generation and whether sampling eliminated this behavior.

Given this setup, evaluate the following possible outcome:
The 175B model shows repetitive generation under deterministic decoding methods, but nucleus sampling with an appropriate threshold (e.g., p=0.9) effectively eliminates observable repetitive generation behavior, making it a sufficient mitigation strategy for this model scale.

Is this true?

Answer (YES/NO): NO